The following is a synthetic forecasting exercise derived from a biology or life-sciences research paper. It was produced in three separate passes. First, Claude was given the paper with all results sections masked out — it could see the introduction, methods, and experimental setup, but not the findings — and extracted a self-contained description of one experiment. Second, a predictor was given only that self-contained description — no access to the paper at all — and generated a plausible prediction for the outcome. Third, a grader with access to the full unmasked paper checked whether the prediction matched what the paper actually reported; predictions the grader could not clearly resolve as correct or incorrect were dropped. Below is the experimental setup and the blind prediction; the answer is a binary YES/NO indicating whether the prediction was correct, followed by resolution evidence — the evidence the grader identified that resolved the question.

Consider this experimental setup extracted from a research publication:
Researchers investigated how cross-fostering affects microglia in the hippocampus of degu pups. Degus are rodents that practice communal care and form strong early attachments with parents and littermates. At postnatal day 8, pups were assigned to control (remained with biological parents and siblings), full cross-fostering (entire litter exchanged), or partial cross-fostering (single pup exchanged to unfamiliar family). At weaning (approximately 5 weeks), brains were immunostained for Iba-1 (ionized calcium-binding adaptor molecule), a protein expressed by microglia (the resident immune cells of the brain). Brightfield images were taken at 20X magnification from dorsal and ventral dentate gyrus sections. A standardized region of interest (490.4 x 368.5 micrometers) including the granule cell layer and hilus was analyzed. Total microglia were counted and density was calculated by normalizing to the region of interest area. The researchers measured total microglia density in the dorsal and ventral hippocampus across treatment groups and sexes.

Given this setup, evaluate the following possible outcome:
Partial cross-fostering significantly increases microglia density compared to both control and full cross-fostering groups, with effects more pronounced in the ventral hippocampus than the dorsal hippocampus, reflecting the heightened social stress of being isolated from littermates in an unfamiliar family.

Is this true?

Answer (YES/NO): NO